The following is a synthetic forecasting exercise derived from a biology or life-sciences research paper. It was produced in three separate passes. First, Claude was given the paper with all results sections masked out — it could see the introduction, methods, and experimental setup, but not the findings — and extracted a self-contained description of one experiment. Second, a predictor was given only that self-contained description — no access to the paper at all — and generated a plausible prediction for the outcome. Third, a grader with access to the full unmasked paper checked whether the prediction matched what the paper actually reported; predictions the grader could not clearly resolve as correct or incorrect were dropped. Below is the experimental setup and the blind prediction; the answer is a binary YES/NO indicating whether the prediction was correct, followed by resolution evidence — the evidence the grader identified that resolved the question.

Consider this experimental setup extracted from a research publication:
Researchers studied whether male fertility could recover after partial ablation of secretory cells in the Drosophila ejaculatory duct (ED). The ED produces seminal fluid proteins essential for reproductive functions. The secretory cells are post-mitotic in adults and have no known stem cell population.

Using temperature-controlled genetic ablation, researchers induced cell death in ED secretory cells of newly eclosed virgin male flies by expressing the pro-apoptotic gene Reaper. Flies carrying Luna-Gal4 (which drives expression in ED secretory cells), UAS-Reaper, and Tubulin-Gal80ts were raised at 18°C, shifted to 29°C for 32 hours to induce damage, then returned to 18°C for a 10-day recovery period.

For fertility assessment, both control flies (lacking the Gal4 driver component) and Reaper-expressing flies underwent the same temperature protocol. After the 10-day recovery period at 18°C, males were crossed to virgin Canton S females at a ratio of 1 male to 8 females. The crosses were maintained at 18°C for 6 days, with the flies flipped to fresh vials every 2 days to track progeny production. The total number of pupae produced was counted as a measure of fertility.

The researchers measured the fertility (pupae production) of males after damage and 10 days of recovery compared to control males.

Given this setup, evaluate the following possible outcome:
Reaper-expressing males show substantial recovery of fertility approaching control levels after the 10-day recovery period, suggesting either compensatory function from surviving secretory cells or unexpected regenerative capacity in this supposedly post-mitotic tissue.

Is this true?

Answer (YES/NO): YES